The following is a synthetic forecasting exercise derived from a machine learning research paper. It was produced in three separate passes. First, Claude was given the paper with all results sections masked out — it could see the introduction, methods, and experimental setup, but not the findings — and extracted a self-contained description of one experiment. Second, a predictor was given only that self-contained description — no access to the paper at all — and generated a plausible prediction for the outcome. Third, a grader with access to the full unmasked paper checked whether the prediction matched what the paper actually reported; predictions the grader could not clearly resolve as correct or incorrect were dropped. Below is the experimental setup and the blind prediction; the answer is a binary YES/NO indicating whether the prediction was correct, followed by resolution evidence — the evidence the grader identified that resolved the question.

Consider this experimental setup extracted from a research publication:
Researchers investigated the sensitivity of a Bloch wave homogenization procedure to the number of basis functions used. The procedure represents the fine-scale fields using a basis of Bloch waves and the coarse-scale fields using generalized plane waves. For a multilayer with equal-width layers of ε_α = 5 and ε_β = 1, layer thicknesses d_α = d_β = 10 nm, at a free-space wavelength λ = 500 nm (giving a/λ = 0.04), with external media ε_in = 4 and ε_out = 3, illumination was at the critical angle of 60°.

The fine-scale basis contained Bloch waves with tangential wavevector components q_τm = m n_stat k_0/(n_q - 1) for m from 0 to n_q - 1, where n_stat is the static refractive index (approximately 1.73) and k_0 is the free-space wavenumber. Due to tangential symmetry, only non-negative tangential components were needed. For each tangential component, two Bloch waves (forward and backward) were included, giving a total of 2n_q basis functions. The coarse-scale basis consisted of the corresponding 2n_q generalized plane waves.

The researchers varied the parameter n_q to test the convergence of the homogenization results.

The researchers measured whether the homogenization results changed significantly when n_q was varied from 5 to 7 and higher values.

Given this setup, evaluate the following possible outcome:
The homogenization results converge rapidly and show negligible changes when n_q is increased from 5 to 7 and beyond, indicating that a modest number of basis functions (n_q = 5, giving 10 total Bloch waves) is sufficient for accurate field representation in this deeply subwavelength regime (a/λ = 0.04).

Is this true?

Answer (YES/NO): YES